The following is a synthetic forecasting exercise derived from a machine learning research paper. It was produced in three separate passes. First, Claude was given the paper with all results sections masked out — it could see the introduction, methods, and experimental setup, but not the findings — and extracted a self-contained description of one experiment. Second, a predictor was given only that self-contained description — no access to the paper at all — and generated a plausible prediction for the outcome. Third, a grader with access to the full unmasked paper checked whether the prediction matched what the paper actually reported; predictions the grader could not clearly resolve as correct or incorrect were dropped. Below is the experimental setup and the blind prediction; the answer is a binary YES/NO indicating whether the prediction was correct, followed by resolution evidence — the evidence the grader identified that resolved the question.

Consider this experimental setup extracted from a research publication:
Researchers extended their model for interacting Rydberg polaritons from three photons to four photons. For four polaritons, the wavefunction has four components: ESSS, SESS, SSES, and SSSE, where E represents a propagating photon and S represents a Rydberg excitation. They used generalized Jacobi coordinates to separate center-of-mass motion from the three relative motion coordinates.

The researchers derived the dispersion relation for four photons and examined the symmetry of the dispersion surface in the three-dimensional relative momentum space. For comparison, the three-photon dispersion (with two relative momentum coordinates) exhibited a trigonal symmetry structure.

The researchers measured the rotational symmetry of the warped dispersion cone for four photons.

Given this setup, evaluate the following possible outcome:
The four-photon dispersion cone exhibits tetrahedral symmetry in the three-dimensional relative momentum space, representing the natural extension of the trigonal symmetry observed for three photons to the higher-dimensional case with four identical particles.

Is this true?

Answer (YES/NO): NO